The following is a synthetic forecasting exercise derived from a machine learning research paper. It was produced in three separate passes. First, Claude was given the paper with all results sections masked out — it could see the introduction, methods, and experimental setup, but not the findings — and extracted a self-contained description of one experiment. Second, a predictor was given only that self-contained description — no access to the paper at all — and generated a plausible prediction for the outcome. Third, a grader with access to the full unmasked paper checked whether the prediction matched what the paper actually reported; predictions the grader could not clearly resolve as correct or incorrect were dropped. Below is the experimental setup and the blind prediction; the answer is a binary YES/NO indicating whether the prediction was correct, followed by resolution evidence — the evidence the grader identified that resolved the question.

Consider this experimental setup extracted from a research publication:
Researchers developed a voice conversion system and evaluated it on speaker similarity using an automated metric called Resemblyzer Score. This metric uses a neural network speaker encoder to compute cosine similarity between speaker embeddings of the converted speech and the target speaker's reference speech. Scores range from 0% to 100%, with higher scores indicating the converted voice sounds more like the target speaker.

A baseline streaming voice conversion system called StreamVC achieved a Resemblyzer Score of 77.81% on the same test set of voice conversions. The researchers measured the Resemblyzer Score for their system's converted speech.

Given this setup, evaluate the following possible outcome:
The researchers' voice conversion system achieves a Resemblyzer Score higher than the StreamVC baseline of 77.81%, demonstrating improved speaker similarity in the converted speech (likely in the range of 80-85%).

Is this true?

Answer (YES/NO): NO